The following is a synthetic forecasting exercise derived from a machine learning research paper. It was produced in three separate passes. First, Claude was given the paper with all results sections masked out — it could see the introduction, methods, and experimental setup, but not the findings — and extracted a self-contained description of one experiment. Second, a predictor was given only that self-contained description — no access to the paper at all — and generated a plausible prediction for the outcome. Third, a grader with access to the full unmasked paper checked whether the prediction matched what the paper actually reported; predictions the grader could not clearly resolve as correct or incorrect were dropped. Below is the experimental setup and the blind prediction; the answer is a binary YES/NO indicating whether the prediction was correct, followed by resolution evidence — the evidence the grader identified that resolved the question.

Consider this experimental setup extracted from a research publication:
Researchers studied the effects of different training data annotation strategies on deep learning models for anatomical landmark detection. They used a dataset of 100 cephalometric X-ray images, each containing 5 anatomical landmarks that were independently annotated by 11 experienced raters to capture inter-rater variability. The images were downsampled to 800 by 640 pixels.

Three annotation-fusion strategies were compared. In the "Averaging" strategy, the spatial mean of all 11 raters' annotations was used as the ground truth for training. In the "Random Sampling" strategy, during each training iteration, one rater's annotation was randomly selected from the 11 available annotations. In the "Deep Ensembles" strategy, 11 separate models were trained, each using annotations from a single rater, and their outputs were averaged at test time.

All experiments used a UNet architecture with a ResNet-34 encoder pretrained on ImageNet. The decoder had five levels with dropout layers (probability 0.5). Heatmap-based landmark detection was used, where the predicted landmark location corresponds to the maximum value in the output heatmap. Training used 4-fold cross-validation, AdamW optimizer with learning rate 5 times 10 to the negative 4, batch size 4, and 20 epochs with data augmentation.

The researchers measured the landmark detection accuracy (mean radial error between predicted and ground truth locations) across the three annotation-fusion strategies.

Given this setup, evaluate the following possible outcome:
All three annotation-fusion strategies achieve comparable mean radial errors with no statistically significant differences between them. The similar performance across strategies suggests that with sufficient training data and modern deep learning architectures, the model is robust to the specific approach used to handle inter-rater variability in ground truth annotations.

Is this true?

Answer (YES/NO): NO